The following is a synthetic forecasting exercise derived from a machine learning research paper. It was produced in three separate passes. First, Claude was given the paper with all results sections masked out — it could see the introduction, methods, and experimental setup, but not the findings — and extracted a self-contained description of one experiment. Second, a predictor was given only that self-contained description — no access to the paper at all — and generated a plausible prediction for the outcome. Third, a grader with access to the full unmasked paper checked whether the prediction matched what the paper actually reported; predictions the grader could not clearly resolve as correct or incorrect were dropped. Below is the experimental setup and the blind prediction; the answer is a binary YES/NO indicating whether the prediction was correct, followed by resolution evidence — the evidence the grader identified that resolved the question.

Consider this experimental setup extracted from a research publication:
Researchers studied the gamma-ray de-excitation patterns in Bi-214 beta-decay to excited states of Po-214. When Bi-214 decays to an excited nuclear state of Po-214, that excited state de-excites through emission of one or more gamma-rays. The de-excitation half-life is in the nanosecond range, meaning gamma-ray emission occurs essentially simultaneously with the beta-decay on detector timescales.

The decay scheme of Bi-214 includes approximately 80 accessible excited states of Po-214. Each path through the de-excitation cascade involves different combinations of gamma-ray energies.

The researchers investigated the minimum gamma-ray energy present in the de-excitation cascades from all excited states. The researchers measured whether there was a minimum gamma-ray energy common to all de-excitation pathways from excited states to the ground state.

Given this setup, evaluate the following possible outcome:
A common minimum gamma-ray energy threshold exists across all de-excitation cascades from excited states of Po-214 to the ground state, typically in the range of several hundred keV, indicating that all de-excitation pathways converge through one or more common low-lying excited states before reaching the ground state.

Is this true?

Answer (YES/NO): YES